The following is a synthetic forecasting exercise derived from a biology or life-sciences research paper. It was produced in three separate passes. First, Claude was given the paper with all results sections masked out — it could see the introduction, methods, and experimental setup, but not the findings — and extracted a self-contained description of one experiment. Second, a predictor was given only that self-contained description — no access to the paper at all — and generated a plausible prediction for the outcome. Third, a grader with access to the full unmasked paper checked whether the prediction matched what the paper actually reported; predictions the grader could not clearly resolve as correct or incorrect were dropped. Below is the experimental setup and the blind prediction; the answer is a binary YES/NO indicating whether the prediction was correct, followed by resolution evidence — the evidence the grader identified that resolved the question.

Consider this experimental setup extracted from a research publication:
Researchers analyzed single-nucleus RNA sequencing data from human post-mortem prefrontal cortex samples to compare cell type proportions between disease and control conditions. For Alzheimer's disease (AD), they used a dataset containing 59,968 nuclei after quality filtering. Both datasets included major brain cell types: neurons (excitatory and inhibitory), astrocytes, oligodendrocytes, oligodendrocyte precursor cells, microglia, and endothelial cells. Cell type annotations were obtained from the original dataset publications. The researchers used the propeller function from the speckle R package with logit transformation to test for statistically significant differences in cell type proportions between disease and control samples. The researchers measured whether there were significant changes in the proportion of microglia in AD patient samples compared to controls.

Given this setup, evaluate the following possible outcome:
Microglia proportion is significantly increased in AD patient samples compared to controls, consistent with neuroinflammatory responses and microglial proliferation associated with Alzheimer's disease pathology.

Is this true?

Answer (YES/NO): NO